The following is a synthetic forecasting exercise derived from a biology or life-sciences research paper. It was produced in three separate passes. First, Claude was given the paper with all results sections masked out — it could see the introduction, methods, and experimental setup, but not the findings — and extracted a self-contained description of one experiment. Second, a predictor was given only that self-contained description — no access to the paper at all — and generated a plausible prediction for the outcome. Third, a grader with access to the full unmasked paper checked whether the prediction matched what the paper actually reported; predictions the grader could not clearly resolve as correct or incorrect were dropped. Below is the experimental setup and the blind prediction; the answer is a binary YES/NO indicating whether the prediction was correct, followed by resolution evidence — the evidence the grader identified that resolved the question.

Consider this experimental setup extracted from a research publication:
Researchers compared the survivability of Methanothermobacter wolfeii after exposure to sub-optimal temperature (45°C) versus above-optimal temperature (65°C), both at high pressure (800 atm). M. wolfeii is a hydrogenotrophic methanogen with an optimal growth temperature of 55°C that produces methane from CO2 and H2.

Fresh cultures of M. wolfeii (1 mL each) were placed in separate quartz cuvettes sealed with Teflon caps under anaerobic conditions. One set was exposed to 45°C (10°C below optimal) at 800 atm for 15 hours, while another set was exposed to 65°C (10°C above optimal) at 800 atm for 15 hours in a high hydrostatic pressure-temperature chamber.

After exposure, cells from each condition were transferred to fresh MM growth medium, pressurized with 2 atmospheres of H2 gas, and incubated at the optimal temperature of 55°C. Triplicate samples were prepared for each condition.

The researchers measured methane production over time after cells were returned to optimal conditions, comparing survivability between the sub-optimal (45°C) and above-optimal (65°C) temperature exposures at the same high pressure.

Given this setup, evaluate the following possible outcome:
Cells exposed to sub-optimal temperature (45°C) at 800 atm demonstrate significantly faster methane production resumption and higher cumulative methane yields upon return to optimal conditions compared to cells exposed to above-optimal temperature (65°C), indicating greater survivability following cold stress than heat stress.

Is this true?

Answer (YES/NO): NO